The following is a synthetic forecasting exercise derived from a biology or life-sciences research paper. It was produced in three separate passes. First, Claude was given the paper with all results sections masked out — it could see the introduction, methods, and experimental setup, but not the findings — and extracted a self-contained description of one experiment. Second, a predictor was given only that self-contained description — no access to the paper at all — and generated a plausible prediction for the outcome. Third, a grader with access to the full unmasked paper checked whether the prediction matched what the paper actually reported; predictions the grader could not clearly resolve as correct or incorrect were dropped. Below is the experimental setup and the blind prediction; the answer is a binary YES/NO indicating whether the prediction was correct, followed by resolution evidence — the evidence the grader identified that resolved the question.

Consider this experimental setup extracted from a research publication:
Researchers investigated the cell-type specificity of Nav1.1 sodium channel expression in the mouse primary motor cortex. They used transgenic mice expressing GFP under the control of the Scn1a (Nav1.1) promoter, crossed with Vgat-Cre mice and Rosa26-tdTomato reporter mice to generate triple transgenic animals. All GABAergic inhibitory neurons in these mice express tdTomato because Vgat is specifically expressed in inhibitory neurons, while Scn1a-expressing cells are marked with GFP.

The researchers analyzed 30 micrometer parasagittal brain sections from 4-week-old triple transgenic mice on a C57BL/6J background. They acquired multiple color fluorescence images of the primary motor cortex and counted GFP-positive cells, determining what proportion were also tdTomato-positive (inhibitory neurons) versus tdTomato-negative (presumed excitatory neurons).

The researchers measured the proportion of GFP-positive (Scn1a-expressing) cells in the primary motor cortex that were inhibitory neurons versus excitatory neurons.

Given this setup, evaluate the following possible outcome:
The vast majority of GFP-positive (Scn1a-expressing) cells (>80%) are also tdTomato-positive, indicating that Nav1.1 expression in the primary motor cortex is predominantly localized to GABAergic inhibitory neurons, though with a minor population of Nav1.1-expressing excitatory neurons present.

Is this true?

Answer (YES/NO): NO